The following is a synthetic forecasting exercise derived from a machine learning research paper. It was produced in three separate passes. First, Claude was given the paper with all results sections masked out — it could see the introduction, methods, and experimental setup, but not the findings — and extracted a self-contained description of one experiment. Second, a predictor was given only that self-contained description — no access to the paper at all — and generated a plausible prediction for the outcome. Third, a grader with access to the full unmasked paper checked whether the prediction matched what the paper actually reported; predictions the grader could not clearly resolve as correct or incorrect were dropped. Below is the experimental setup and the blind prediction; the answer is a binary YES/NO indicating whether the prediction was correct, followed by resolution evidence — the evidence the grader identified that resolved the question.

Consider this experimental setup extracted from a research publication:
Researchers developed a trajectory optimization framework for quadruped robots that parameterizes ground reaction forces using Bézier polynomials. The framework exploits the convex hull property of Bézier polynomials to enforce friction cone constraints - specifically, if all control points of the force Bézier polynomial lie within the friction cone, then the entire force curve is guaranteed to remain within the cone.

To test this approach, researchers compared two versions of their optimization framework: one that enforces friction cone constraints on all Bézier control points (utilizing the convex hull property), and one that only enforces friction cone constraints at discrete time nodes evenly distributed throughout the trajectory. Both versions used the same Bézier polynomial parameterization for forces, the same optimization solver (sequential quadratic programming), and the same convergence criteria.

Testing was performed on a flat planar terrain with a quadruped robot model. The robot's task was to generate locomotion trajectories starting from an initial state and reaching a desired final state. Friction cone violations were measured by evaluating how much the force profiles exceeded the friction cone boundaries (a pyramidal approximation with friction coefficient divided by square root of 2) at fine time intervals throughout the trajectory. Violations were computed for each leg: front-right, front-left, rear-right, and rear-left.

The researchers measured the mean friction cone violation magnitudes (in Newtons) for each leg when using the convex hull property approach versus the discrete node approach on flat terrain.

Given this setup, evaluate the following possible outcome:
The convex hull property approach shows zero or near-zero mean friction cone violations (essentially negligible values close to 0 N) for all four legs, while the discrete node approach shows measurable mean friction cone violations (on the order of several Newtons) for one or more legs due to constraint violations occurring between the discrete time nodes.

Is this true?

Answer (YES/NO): NO